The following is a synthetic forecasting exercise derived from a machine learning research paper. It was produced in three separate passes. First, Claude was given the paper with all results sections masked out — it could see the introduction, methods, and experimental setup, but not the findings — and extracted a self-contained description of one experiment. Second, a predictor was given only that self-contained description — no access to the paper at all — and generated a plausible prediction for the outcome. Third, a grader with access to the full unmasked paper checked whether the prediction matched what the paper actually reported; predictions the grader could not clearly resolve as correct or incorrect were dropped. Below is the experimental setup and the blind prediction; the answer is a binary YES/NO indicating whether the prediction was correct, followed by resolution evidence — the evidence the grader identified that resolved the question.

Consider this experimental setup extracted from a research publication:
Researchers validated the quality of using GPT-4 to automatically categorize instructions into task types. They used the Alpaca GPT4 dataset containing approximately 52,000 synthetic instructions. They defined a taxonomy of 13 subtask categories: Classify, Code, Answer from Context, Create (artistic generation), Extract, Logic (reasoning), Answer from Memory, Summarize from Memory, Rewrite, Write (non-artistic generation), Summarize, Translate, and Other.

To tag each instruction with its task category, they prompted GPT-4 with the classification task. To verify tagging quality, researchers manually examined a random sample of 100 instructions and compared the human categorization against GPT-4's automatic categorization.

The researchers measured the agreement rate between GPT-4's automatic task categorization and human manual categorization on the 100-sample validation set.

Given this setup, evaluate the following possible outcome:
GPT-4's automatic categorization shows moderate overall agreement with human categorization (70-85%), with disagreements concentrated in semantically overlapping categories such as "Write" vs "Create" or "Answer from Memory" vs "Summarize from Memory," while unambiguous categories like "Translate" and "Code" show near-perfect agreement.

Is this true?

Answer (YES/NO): NO